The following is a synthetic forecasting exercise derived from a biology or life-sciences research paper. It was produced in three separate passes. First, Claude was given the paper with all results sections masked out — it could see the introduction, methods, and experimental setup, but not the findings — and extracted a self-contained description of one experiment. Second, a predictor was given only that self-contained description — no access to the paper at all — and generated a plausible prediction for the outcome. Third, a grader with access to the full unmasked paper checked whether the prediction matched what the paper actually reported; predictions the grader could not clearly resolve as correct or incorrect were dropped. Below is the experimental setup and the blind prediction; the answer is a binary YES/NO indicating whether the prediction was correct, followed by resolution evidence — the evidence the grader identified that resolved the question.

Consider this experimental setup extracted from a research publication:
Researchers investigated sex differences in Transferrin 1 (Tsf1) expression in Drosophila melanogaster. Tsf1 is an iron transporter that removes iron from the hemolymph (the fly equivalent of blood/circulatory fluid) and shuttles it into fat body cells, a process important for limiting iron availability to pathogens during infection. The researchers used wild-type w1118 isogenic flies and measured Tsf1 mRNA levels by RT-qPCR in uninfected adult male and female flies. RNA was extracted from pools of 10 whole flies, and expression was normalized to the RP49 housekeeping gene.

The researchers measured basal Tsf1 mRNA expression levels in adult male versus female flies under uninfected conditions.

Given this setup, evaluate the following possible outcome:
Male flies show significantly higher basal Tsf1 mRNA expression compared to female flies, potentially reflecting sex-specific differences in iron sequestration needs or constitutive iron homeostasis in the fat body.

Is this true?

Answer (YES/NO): YES